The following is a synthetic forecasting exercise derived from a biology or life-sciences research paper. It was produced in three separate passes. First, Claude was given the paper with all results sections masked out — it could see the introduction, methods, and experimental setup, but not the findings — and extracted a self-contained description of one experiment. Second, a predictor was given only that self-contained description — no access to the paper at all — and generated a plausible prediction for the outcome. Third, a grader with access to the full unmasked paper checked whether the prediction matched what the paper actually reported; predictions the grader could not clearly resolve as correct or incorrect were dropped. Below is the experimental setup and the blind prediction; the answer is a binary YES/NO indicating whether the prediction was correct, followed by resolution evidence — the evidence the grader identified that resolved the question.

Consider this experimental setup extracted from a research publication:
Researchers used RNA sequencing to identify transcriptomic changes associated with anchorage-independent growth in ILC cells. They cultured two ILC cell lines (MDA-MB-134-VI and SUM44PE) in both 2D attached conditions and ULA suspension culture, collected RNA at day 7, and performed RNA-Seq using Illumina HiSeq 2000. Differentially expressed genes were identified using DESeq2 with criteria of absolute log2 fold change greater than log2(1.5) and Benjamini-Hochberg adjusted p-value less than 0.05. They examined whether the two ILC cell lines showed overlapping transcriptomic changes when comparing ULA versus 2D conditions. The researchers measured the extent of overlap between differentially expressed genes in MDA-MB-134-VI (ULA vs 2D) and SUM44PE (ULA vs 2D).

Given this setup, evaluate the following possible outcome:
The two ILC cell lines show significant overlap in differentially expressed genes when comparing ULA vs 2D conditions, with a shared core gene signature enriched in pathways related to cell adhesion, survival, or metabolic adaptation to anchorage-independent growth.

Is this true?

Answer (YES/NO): NO